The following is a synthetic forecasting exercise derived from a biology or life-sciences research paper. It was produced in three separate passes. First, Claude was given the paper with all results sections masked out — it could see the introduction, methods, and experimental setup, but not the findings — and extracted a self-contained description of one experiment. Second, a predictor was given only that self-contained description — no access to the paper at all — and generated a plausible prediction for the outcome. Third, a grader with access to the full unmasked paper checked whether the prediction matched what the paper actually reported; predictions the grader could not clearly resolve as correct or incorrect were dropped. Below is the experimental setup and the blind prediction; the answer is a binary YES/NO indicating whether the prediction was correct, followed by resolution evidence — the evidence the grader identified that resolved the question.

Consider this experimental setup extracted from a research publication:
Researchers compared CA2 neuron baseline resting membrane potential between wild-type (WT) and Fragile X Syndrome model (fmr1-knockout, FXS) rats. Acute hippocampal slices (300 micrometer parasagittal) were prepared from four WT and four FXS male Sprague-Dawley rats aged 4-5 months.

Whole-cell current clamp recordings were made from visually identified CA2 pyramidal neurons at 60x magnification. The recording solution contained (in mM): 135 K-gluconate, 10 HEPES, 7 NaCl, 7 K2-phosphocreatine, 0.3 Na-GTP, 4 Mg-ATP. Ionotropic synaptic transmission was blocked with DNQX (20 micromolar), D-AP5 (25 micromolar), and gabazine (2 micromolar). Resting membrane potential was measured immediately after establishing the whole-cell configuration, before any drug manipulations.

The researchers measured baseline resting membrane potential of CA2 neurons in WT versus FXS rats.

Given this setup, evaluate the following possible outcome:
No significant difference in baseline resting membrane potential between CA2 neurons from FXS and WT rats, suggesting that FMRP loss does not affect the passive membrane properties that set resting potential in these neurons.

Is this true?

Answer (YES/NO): NO